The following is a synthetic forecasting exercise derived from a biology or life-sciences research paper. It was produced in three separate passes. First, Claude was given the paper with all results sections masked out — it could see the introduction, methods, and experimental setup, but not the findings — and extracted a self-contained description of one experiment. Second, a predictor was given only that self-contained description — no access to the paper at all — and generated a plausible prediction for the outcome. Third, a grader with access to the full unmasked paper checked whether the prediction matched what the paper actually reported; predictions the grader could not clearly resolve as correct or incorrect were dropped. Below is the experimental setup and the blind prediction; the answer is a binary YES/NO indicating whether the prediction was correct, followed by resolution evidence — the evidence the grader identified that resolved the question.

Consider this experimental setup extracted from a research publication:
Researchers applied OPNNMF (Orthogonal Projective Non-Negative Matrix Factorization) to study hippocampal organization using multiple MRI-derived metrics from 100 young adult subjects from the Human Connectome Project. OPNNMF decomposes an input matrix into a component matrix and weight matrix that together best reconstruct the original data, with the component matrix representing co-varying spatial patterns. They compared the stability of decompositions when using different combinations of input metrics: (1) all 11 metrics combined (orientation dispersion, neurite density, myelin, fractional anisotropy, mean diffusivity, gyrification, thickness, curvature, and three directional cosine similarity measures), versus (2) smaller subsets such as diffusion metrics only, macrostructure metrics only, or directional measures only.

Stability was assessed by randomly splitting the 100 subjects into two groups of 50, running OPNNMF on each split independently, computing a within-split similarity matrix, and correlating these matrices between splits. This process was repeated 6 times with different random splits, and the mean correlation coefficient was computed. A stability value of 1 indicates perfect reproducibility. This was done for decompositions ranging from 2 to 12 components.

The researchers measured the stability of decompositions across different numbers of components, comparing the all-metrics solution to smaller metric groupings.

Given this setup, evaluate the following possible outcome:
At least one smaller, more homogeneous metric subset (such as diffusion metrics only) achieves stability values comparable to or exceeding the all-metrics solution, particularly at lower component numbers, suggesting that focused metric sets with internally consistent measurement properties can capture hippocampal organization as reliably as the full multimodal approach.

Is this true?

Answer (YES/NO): NO